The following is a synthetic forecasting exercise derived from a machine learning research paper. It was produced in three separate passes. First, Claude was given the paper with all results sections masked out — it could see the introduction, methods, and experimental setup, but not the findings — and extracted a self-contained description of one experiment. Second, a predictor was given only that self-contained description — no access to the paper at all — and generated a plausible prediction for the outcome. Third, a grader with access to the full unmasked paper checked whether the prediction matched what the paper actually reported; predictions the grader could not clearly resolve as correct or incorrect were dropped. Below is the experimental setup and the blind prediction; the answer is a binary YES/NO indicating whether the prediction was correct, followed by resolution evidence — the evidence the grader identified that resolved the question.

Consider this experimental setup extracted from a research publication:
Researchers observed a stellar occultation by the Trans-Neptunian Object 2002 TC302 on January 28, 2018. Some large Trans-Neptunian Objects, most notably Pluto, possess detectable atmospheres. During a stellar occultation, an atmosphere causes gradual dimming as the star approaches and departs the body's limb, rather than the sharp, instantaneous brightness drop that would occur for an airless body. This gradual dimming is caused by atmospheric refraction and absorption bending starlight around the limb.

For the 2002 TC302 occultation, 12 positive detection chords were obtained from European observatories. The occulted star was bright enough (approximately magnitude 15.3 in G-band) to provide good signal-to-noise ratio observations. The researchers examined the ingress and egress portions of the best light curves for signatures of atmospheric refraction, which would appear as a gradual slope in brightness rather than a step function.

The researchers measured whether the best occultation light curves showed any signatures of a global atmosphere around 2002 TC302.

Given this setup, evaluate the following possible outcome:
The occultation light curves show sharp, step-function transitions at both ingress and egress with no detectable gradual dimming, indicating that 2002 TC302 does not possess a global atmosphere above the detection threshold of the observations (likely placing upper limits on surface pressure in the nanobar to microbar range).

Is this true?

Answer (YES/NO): YES